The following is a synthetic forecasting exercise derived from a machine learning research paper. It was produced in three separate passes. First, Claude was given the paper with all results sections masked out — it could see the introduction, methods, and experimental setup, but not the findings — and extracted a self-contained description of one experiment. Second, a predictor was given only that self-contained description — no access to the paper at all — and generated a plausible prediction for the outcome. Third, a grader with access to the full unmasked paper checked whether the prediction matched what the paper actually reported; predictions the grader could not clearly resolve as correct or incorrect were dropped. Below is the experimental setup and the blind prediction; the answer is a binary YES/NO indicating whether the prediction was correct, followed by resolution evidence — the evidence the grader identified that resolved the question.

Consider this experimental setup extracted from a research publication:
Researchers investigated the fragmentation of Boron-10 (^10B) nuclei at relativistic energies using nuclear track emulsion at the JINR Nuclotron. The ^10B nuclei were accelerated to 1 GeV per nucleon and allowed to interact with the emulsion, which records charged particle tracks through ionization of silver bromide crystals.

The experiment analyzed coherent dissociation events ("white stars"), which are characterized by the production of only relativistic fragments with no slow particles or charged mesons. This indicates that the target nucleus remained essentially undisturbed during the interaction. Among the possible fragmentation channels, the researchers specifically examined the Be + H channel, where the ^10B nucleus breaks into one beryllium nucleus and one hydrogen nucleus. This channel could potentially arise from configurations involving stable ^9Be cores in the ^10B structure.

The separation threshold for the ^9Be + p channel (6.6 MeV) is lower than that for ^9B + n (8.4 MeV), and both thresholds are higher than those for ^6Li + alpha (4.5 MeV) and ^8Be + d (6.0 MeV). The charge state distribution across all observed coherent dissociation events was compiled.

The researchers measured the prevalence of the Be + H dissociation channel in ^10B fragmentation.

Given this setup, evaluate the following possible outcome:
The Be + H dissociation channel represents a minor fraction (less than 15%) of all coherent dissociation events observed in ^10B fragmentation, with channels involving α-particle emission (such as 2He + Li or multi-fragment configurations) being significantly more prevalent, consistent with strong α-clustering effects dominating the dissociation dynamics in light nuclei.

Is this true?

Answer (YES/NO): YES